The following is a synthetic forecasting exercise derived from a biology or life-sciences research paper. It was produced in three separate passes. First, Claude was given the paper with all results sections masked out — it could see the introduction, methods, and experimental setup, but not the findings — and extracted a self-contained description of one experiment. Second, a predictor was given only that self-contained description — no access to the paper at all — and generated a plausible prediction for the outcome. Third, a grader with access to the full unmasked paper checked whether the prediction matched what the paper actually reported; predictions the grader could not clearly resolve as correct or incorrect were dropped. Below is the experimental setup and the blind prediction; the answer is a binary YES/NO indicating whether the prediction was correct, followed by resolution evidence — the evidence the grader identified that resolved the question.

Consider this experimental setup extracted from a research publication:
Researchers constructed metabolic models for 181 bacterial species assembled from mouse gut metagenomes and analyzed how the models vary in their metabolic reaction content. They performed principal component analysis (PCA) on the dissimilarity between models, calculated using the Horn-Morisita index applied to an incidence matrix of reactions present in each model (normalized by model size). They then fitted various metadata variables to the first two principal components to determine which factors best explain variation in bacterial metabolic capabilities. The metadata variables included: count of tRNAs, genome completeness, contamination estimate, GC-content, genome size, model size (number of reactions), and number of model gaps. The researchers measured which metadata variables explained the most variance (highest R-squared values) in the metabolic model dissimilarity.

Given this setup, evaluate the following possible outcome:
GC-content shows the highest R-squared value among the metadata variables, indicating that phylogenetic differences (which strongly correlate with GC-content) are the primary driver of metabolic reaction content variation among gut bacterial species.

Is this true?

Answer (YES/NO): NO